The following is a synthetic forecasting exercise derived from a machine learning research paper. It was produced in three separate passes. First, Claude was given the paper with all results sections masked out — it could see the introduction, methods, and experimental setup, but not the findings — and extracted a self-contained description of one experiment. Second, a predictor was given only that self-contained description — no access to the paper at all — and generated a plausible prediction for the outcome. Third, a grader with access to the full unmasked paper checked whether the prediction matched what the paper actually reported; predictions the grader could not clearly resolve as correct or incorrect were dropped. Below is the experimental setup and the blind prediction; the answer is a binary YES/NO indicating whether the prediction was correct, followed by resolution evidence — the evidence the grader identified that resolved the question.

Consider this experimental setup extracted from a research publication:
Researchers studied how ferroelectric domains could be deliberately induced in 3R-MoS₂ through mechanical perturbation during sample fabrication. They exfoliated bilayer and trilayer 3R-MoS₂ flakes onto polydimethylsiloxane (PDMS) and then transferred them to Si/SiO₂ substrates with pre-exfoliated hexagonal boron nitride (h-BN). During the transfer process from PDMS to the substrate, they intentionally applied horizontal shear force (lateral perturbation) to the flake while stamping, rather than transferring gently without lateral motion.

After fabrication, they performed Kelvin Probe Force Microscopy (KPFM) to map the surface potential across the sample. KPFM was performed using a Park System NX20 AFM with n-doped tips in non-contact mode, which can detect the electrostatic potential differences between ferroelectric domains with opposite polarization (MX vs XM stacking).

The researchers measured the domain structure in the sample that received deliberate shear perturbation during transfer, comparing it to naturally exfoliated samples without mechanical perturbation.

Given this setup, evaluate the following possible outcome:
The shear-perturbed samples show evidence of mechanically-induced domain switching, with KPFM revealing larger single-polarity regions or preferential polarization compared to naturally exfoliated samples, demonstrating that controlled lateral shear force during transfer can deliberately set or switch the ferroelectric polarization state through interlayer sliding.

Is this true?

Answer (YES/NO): NO